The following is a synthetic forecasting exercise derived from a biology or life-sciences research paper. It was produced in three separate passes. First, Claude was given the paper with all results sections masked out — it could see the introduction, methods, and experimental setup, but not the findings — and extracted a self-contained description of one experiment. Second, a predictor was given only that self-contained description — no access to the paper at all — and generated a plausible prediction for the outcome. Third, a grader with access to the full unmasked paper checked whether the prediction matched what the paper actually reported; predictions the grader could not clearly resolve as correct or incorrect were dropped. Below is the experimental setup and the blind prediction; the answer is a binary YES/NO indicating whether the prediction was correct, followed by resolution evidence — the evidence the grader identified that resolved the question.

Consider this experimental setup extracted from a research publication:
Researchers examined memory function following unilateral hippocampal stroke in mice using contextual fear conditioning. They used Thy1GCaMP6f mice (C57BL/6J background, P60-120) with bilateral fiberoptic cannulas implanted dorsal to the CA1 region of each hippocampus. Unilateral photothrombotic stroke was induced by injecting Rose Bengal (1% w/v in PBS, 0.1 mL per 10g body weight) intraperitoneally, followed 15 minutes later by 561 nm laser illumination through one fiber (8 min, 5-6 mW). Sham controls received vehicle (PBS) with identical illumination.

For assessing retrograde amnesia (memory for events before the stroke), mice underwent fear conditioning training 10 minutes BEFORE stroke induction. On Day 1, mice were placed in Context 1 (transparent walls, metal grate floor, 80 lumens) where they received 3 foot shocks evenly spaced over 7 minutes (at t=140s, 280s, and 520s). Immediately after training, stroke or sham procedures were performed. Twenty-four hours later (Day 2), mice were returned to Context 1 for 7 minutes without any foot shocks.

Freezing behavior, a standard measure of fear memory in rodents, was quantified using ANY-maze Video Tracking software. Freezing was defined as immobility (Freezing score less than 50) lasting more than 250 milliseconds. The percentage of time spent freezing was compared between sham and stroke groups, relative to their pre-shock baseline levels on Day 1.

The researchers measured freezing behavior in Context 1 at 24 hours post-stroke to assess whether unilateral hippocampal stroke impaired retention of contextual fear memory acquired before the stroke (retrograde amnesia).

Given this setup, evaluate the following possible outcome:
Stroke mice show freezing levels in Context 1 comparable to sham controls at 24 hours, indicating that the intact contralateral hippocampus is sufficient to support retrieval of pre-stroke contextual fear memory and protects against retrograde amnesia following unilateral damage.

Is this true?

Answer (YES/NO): NO